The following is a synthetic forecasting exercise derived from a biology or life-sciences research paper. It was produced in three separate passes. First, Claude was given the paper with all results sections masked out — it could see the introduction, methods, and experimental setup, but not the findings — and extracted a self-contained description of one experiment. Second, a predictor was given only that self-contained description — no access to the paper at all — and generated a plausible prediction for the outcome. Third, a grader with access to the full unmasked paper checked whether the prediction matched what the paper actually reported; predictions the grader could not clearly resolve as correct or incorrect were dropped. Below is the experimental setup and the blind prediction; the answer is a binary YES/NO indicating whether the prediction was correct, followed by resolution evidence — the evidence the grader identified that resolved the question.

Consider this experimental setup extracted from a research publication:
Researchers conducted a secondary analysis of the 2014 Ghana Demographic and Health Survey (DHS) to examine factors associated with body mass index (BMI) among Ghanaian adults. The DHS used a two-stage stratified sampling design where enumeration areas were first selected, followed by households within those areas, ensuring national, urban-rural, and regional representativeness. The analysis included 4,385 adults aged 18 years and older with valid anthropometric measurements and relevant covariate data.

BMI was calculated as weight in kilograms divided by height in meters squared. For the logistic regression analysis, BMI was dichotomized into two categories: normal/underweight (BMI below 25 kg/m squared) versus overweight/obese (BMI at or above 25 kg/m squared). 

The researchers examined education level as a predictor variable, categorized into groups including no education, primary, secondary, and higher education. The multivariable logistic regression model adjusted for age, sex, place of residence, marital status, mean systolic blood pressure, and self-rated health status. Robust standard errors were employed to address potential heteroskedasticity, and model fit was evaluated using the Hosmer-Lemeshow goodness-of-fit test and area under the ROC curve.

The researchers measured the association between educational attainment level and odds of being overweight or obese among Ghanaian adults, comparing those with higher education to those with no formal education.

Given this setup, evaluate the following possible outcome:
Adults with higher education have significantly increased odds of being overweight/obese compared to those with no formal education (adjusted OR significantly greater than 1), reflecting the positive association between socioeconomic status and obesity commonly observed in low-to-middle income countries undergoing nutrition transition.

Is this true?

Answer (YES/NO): YES